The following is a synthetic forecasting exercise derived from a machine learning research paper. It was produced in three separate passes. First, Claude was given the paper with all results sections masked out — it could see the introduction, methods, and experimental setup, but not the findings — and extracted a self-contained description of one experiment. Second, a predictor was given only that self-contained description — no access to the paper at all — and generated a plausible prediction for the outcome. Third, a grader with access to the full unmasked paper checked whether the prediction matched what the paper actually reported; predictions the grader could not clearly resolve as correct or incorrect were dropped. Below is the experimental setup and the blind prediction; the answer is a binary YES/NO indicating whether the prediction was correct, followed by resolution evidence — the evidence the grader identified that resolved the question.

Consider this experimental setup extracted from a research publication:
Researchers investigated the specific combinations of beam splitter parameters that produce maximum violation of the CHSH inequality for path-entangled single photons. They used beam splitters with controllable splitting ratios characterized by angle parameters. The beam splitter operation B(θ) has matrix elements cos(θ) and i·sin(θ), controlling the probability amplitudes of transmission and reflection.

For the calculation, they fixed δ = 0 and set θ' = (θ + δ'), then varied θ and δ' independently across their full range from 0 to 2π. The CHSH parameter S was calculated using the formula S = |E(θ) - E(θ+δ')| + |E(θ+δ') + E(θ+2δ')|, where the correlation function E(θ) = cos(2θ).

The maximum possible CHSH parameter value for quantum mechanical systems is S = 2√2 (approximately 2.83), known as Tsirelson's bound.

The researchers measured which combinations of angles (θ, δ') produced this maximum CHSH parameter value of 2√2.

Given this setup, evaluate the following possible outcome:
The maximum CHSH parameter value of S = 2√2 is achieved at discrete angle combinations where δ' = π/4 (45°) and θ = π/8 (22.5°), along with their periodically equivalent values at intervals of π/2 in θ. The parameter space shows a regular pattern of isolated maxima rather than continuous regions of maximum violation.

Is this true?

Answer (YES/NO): NO